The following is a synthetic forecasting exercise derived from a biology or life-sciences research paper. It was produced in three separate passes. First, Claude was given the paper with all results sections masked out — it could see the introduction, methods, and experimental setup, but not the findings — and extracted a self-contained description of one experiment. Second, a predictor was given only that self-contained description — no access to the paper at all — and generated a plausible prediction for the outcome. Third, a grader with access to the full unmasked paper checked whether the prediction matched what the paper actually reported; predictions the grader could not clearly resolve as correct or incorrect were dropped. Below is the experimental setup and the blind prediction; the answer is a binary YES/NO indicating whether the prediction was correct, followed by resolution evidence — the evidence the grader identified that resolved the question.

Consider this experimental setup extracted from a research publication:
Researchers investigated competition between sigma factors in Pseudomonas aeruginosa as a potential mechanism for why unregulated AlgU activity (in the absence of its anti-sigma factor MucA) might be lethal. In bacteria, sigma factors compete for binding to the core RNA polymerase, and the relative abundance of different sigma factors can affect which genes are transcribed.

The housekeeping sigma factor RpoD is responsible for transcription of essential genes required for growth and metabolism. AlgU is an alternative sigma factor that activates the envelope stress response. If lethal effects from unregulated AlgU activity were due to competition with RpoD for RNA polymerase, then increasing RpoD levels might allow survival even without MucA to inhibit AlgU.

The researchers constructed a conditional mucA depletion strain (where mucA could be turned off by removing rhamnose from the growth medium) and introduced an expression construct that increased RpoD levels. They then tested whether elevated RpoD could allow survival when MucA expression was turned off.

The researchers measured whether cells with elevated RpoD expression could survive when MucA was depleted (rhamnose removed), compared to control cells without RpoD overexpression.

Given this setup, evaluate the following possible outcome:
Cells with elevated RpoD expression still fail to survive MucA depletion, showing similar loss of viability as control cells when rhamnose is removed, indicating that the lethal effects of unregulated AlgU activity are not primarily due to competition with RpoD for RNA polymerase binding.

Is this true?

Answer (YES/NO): NO